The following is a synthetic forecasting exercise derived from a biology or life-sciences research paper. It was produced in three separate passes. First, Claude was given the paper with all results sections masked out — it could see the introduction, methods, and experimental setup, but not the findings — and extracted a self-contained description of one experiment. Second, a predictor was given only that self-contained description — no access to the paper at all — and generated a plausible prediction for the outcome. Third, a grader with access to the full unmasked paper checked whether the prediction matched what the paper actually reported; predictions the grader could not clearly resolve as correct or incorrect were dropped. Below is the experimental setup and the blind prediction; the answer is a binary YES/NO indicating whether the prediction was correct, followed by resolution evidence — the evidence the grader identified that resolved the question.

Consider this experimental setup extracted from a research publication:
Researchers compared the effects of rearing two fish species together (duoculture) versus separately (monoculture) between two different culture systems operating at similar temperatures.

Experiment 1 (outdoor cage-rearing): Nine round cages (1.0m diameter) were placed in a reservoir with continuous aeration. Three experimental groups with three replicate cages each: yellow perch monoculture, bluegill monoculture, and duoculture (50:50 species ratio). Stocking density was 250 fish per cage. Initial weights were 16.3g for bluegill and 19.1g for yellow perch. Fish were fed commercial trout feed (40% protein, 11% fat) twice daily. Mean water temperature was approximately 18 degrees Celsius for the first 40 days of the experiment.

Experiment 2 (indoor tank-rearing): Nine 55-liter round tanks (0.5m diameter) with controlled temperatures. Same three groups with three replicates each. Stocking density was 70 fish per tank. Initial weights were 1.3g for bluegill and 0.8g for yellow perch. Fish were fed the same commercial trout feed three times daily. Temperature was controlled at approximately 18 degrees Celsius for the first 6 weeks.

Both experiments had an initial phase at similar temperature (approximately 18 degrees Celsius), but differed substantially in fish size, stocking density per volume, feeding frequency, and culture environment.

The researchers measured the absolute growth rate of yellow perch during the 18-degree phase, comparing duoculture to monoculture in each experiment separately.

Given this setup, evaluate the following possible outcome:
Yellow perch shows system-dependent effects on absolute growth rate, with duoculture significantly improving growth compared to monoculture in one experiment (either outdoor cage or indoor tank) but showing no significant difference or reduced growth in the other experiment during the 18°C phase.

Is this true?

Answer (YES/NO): NO